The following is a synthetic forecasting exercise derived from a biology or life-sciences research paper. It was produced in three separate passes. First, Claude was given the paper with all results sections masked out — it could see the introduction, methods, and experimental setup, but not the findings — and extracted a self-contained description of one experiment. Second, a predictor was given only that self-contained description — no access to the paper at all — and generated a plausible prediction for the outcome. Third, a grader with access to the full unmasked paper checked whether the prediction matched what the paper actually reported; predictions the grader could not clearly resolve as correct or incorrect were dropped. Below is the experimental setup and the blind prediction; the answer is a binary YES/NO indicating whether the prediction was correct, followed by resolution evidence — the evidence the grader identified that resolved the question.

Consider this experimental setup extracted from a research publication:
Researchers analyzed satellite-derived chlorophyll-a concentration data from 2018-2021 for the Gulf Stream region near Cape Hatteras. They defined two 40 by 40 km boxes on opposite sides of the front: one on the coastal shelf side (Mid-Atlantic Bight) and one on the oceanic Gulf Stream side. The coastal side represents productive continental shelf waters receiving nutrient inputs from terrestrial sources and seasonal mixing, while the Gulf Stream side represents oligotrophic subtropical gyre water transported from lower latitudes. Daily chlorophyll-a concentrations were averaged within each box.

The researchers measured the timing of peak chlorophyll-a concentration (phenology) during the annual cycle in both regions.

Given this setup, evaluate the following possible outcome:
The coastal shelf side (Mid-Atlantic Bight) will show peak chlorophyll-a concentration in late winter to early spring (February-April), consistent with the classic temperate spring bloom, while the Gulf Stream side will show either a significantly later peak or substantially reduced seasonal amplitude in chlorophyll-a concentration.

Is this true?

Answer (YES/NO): YES